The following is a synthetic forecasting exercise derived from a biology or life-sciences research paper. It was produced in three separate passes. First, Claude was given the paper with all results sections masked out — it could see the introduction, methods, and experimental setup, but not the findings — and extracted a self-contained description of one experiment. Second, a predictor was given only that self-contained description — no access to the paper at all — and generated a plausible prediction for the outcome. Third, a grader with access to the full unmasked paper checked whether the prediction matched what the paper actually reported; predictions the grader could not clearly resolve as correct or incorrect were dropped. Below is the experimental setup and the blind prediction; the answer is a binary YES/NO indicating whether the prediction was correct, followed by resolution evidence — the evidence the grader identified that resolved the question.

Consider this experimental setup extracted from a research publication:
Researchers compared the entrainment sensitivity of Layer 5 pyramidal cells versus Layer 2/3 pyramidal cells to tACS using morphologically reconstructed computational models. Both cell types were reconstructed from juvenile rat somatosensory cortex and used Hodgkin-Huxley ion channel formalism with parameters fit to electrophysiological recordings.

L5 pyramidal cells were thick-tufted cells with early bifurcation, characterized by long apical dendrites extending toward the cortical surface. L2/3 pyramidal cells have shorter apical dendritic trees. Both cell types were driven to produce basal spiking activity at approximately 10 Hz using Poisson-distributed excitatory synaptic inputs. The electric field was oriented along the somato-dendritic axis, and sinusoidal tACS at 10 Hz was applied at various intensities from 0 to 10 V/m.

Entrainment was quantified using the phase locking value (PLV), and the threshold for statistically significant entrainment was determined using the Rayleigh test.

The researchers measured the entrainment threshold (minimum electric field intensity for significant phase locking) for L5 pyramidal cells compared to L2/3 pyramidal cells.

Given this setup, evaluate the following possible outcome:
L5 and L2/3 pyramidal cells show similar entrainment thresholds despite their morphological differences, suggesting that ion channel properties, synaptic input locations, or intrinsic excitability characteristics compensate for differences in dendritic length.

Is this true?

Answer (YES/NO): NO